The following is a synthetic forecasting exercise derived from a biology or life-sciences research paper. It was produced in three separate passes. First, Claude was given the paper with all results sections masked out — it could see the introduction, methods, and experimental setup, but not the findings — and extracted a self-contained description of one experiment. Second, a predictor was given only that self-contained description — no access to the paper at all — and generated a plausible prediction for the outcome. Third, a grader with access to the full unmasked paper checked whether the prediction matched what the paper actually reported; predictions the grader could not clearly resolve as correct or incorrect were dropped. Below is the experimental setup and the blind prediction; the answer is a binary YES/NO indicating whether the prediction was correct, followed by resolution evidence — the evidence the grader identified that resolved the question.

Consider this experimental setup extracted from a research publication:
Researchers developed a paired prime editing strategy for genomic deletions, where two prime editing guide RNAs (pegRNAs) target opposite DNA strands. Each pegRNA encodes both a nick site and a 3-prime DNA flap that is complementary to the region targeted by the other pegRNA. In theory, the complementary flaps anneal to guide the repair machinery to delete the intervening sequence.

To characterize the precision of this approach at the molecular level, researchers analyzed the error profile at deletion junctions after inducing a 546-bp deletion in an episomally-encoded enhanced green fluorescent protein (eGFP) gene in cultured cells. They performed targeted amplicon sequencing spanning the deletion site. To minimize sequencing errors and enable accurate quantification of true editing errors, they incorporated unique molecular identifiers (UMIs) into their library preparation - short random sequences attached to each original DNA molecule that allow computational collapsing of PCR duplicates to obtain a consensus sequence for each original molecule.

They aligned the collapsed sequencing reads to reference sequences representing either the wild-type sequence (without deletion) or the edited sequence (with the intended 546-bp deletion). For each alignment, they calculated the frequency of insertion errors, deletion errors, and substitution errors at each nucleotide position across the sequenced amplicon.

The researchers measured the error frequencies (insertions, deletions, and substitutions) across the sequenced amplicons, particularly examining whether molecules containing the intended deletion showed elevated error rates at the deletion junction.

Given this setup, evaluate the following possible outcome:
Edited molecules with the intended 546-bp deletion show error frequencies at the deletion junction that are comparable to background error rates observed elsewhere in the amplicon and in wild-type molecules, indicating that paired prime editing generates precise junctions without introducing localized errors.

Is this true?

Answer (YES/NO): YES